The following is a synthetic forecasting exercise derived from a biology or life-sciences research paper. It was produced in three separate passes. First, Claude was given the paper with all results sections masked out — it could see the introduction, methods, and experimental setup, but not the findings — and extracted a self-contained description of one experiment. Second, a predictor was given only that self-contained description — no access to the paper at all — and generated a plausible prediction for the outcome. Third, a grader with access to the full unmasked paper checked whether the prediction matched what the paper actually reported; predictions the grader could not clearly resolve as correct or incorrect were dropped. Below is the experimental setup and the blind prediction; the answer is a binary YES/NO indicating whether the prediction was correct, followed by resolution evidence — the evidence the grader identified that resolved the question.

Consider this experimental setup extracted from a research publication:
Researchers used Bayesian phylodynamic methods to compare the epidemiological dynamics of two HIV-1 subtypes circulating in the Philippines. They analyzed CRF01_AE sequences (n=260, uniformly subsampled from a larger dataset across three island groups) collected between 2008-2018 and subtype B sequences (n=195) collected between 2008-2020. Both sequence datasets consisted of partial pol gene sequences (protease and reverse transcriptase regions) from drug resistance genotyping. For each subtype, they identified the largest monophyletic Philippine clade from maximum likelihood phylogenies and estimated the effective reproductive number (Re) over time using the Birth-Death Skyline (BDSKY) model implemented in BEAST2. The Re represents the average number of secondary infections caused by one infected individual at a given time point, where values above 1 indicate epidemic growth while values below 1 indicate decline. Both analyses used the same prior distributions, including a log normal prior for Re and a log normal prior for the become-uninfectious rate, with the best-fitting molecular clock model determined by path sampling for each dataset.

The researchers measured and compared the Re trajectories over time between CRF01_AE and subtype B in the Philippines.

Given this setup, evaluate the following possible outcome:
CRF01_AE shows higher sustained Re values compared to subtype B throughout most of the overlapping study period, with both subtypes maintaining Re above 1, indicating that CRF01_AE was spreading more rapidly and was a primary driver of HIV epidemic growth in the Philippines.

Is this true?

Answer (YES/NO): NO